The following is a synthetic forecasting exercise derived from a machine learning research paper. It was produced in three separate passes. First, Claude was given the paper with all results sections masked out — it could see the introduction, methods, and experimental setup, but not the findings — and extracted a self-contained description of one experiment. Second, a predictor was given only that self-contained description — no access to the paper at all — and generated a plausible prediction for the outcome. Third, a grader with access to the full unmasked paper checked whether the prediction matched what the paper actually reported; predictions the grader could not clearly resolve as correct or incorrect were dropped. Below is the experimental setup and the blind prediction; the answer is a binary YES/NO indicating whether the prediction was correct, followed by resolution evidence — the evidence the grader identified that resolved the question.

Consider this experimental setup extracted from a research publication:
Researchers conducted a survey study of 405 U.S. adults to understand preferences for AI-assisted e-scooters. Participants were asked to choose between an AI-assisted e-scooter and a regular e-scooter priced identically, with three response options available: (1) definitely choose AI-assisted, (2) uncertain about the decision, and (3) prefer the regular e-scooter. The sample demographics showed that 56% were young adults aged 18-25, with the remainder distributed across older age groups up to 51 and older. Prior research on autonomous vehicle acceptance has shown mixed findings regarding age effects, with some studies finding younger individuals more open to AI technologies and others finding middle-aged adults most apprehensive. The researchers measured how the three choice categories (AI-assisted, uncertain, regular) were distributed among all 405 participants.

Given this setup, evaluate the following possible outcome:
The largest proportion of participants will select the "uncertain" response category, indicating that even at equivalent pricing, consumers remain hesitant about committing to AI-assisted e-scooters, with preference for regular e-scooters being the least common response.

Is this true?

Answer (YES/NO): NO